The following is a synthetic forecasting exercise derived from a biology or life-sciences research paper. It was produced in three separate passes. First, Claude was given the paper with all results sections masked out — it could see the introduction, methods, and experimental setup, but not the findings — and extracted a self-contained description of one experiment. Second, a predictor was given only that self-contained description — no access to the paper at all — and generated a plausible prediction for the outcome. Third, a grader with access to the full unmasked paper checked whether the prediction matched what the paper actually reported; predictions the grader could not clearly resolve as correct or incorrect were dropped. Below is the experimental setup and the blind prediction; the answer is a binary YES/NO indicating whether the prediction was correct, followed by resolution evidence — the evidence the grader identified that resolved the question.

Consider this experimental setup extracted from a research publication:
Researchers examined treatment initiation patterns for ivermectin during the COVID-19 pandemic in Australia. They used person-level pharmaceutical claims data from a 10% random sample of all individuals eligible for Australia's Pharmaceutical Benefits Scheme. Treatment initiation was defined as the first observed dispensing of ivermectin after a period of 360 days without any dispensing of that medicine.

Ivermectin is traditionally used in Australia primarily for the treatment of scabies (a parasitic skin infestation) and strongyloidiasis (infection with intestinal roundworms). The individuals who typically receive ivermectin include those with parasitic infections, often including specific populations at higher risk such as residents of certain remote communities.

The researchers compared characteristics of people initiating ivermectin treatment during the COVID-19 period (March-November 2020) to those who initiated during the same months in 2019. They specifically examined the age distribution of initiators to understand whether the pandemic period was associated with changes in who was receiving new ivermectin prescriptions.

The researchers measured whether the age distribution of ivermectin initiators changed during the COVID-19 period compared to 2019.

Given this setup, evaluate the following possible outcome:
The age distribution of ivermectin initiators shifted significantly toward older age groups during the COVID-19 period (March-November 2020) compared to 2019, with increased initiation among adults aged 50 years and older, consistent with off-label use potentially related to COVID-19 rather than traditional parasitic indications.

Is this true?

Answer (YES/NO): NO